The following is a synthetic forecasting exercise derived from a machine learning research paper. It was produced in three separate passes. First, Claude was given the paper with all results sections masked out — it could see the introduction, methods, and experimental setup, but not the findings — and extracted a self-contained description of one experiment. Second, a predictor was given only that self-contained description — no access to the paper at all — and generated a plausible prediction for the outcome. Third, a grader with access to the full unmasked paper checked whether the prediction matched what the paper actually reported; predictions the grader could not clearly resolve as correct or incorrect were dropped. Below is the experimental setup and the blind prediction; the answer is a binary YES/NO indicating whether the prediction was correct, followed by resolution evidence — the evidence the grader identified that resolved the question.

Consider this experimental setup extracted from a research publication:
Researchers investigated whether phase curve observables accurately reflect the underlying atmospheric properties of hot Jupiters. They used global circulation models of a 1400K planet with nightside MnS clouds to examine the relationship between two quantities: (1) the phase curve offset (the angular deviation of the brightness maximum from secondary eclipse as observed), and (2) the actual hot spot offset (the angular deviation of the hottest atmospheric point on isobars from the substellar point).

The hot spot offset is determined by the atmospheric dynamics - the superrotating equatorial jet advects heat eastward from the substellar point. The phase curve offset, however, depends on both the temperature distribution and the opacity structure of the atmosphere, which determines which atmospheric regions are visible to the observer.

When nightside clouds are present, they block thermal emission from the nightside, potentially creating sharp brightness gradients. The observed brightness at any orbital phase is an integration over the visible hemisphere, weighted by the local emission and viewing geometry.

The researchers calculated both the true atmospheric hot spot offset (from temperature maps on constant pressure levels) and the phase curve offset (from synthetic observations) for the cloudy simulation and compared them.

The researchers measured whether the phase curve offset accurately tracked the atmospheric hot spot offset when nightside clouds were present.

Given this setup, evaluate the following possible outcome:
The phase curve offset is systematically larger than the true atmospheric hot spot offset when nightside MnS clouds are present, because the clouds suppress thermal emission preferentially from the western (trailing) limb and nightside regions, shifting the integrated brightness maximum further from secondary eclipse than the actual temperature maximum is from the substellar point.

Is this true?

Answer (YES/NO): NO